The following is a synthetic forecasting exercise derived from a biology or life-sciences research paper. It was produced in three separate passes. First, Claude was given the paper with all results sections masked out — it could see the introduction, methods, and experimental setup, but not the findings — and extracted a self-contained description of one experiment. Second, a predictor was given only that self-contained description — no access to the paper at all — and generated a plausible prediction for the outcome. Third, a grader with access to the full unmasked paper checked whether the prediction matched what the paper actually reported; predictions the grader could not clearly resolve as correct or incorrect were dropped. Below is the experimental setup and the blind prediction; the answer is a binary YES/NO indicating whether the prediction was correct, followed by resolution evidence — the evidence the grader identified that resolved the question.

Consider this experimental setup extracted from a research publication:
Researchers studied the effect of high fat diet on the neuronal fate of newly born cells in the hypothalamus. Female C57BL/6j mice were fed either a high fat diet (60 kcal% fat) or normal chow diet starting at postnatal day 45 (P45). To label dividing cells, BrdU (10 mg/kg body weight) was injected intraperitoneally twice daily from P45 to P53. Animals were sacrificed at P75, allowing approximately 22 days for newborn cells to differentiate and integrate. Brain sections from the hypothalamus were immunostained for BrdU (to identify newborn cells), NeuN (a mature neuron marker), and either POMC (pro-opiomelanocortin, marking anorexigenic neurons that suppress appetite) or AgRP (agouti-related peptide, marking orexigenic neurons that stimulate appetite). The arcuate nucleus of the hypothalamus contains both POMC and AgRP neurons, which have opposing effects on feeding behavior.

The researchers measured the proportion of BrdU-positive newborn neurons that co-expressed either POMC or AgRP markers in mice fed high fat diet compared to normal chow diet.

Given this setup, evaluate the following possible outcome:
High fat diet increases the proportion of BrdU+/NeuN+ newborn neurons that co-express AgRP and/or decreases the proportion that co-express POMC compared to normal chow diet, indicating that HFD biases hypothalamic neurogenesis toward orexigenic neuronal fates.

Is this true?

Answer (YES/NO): NO